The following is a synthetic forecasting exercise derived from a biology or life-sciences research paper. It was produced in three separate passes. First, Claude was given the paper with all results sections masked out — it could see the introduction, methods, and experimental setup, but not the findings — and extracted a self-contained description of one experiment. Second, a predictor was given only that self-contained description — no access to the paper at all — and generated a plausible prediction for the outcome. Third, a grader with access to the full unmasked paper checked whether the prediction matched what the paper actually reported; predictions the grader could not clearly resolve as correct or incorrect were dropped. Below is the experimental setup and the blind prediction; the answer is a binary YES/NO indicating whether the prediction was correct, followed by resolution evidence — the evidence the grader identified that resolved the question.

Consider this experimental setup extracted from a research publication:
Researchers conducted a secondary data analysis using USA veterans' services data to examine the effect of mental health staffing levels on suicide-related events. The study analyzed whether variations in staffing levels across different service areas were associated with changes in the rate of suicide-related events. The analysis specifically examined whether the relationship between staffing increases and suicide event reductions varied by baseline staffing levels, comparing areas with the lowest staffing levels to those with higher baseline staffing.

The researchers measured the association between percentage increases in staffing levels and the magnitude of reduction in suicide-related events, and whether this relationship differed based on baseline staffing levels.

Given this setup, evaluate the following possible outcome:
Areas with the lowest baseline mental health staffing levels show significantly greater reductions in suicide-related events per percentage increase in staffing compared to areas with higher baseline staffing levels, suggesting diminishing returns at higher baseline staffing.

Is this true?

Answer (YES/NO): YES